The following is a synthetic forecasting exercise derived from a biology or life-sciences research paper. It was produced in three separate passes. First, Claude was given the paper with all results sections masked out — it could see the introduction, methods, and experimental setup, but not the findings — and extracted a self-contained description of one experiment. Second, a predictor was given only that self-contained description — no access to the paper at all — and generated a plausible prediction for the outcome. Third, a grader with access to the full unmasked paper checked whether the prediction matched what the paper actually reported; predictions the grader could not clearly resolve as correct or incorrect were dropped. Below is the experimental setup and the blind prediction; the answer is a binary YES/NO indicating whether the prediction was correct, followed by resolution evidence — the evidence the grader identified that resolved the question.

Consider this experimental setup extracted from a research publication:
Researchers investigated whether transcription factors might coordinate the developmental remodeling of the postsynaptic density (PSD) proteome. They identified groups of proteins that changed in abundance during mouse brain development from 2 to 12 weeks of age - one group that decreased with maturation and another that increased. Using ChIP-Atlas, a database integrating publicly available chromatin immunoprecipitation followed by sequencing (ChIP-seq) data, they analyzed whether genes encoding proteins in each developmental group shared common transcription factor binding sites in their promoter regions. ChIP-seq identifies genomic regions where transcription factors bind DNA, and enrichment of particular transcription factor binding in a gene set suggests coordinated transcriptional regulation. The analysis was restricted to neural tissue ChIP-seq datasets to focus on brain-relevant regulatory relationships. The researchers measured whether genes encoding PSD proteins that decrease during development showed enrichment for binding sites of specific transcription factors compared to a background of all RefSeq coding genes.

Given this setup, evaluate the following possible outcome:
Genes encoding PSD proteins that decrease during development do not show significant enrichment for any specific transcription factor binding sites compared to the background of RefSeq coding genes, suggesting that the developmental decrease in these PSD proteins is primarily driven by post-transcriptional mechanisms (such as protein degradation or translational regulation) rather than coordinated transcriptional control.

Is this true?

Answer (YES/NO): NO